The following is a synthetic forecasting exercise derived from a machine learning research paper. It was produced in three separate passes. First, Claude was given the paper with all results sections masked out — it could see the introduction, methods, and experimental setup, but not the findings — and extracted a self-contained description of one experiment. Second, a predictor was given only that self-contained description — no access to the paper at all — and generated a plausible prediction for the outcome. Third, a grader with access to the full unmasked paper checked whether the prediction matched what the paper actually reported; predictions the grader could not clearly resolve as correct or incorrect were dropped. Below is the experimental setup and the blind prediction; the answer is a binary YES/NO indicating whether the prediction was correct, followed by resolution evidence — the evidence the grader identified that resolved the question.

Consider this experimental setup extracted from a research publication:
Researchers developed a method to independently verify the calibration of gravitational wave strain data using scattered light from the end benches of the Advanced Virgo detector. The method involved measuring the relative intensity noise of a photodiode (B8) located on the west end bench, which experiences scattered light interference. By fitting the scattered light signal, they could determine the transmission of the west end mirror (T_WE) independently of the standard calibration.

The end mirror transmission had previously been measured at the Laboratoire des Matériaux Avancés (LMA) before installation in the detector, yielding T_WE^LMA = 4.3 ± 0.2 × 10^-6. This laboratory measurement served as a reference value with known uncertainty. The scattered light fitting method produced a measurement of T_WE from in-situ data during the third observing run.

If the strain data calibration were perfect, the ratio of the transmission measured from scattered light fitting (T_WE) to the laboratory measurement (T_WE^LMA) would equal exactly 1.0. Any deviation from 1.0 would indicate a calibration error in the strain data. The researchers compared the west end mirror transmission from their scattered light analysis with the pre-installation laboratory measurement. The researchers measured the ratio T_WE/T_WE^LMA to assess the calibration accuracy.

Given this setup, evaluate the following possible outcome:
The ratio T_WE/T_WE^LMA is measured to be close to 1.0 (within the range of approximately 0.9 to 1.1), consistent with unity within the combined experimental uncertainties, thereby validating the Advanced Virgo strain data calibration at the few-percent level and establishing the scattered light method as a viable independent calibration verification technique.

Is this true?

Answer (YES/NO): YES